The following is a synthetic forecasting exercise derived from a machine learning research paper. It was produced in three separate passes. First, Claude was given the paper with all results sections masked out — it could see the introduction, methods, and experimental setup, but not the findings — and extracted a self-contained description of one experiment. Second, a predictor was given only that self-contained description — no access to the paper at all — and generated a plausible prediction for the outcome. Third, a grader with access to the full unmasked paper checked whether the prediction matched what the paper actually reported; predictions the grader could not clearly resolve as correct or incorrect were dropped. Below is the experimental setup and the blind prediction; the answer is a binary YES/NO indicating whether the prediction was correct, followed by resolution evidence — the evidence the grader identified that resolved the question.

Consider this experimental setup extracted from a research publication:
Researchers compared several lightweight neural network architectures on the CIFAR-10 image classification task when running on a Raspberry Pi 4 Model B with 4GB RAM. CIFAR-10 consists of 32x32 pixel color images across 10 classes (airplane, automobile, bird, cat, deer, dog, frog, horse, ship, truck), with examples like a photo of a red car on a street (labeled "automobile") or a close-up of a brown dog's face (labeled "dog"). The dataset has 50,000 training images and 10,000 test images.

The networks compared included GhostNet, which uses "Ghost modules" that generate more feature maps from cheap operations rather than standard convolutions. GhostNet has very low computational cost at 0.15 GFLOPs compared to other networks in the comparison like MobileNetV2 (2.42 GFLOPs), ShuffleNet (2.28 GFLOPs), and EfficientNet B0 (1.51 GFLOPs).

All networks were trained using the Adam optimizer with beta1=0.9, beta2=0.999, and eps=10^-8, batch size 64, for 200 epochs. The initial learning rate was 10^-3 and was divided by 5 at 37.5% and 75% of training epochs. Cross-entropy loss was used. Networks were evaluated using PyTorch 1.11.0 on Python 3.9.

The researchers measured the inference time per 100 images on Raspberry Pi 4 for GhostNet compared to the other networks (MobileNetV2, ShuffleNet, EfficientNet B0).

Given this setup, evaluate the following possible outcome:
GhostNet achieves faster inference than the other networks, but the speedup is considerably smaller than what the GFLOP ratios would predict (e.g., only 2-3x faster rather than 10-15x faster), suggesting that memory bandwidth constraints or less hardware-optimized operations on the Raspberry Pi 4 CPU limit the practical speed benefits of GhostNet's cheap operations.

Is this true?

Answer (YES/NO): NO